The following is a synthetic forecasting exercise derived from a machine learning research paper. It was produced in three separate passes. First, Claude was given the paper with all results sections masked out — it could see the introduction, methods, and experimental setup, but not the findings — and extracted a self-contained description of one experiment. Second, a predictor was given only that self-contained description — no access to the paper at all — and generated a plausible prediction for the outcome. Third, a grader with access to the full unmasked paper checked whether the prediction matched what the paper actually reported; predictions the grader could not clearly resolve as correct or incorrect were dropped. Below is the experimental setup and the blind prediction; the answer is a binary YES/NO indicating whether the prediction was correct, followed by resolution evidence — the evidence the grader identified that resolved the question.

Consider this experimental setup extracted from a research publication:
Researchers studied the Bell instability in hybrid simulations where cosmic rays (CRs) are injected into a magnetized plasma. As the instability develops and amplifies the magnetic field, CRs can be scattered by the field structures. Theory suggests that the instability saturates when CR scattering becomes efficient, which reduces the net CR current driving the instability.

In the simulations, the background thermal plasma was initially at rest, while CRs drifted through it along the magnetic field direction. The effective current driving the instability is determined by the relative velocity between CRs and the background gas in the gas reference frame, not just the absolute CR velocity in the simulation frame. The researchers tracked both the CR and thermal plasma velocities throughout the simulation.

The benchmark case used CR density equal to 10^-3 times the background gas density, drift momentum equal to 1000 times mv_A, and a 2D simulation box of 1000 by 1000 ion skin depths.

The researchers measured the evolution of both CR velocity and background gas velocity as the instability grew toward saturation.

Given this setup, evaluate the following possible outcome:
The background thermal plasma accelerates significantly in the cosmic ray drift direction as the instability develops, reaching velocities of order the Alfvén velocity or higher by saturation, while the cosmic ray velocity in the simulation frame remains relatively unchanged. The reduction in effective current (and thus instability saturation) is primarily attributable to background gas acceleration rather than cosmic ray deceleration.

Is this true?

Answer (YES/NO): NO